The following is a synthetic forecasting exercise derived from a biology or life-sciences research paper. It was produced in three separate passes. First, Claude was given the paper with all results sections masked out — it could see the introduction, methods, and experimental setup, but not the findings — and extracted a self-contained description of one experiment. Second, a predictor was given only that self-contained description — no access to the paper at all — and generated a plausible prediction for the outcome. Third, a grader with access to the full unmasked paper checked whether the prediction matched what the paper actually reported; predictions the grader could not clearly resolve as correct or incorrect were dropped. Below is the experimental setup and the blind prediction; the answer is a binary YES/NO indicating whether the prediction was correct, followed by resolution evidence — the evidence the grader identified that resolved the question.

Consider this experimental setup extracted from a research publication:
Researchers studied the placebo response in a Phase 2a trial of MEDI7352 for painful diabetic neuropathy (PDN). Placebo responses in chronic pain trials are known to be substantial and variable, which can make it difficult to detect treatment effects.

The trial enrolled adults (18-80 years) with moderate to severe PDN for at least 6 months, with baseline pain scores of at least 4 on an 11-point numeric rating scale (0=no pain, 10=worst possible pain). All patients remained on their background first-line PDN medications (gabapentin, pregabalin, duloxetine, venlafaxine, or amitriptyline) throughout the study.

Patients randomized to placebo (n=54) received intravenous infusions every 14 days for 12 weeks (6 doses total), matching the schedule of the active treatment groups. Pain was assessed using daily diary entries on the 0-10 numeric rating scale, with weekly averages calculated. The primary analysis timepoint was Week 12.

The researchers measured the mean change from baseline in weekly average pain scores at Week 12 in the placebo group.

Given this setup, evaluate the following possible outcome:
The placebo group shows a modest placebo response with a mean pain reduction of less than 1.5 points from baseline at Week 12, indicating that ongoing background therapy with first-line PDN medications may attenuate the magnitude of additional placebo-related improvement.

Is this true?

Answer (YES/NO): YES